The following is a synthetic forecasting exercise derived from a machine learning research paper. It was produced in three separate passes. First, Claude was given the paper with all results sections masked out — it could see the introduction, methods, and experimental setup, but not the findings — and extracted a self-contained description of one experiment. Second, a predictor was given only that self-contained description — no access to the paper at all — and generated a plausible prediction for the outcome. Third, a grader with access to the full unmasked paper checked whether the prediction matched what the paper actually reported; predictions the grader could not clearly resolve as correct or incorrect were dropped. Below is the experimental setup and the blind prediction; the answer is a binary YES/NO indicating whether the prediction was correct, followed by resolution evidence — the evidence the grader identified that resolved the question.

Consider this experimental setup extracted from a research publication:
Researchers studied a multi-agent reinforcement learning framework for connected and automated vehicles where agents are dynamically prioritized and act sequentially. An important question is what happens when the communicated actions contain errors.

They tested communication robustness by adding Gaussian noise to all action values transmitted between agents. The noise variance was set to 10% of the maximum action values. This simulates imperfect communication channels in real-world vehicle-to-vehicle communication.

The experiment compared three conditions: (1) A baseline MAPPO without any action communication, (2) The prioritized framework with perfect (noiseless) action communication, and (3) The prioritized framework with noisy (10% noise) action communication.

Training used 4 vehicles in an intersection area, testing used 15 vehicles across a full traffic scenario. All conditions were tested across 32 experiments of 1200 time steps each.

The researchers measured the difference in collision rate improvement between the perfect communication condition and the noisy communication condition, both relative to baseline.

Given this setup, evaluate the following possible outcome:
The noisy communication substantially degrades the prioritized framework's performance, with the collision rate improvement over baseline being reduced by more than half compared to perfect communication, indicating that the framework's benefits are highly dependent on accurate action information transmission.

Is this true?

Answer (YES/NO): YES